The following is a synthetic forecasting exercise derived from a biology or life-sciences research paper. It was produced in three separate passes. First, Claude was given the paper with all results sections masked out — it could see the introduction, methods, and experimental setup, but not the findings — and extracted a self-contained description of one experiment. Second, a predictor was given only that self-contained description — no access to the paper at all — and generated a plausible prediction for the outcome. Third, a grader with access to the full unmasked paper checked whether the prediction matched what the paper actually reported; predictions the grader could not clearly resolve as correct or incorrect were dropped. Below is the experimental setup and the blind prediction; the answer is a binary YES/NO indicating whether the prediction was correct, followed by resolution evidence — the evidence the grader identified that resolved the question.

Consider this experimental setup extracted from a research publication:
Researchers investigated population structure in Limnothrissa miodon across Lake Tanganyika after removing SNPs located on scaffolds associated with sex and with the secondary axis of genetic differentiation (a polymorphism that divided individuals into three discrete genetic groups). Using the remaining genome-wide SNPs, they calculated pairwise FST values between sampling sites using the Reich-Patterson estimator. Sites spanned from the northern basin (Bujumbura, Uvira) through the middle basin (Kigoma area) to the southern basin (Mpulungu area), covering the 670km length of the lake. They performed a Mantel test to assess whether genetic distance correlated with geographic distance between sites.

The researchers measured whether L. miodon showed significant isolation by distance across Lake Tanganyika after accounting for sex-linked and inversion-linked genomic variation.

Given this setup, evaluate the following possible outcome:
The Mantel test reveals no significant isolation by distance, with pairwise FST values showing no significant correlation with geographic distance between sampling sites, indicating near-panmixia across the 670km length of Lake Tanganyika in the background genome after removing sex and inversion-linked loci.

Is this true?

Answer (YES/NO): YES